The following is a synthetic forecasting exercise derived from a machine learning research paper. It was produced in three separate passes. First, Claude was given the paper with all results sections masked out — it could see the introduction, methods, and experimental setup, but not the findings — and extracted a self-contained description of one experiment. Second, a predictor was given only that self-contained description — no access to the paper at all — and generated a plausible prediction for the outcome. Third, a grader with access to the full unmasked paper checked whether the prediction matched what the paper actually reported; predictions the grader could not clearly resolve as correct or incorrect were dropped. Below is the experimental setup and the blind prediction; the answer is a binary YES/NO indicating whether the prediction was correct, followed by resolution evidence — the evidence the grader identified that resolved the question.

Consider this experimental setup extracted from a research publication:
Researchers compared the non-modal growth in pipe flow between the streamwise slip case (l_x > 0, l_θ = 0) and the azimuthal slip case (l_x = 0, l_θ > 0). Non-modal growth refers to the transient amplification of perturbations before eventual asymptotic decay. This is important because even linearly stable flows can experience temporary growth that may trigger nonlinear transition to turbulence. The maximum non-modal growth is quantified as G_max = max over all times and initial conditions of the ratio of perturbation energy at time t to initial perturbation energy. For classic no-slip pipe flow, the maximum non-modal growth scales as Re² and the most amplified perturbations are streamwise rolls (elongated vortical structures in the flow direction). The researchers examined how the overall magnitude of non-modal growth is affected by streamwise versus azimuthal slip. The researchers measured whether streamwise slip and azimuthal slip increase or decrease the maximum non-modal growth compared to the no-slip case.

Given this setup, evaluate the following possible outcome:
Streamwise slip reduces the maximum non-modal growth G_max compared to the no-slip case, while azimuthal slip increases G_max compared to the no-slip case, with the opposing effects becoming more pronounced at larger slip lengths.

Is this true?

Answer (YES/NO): NO